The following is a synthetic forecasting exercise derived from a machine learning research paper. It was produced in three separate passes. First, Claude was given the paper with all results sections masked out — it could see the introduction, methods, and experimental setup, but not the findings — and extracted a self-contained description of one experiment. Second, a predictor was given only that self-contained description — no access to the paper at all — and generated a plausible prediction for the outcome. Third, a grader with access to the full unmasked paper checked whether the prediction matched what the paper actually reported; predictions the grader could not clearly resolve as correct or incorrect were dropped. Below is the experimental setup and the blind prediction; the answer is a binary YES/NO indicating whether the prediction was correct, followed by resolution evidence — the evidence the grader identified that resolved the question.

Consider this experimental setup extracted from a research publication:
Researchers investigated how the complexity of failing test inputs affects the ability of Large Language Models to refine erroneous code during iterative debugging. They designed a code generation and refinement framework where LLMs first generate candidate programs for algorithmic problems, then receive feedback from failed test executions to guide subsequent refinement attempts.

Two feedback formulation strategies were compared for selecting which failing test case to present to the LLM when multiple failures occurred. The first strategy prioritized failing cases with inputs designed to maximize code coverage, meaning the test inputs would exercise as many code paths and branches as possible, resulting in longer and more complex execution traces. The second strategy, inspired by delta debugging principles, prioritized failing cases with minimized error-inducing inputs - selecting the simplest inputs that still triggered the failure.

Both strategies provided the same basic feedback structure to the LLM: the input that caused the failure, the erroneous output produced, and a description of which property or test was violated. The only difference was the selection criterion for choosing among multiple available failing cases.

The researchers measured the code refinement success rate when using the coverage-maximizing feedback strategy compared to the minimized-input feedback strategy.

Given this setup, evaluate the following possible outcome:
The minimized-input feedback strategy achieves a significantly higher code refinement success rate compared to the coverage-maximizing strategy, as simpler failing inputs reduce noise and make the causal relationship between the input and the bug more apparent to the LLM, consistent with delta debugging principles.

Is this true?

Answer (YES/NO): YES